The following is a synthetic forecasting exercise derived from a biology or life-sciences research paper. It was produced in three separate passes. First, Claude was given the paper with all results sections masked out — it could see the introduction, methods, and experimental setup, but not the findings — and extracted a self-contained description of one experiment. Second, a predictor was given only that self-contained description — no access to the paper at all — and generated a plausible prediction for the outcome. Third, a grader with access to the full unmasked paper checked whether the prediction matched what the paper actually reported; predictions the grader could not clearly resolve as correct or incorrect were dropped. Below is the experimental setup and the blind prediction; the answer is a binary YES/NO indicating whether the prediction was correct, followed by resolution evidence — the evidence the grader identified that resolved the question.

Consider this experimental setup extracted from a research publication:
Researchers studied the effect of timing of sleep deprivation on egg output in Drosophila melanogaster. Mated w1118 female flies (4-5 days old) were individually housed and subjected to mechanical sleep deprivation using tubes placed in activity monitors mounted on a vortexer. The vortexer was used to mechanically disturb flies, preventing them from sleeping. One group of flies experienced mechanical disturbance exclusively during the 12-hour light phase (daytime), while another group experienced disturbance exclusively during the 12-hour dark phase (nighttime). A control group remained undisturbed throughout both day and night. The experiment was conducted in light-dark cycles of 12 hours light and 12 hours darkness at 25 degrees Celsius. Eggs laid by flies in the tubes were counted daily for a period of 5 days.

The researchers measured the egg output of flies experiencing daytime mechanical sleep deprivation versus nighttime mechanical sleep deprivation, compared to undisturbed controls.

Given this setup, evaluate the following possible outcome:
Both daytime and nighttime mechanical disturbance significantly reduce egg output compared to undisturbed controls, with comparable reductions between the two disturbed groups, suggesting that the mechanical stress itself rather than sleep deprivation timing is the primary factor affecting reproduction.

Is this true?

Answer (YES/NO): NO